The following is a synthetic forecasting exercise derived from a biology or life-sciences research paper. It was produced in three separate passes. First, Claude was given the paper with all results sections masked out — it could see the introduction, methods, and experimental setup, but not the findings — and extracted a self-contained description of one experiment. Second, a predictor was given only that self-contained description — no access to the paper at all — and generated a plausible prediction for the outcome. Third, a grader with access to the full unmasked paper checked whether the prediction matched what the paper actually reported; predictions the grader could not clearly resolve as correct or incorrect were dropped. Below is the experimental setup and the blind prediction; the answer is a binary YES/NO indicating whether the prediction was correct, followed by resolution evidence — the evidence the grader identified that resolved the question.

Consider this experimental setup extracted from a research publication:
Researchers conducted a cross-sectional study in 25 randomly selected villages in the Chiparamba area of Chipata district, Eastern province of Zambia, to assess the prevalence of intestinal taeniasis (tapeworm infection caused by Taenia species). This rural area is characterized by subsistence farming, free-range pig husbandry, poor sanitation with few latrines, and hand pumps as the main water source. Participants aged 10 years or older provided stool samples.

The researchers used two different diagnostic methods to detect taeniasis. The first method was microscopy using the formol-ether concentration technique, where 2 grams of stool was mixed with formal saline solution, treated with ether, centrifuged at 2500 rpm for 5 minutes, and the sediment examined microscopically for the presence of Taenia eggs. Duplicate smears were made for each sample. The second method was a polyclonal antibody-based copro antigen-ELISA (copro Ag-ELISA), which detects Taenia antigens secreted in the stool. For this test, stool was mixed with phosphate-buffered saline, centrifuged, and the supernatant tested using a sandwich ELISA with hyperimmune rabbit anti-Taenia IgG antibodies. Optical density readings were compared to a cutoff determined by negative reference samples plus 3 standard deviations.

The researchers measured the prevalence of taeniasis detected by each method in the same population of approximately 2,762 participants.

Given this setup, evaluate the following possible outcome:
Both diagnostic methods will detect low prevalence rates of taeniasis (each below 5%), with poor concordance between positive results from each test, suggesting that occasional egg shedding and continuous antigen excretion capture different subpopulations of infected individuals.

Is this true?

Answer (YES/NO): NO